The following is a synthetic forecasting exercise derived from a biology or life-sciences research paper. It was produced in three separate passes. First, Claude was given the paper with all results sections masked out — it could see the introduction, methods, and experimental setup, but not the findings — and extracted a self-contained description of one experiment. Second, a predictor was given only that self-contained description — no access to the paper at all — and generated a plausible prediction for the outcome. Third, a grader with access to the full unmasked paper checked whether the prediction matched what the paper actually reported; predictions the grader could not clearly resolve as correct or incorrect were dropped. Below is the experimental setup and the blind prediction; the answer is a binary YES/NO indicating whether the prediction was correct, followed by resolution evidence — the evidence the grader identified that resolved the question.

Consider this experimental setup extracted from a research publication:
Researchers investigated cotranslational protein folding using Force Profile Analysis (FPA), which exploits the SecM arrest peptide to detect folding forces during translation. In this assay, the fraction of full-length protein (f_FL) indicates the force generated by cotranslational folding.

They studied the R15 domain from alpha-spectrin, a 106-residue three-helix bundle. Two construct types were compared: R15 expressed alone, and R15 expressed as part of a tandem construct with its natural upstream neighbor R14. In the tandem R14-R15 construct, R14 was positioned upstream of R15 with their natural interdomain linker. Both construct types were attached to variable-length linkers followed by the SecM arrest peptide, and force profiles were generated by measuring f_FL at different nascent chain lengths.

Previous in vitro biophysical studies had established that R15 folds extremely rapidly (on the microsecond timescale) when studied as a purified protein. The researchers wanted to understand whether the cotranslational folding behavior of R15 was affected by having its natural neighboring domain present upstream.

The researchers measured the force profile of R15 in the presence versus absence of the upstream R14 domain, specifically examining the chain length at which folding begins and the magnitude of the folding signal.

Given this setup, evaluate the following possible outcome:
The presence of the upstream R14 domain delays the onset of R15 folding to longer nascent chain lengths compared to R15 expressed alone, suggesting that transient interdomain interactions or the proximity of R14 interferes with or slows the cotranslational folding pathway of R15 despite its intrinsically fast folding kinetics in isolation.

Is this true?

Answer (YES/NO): NO